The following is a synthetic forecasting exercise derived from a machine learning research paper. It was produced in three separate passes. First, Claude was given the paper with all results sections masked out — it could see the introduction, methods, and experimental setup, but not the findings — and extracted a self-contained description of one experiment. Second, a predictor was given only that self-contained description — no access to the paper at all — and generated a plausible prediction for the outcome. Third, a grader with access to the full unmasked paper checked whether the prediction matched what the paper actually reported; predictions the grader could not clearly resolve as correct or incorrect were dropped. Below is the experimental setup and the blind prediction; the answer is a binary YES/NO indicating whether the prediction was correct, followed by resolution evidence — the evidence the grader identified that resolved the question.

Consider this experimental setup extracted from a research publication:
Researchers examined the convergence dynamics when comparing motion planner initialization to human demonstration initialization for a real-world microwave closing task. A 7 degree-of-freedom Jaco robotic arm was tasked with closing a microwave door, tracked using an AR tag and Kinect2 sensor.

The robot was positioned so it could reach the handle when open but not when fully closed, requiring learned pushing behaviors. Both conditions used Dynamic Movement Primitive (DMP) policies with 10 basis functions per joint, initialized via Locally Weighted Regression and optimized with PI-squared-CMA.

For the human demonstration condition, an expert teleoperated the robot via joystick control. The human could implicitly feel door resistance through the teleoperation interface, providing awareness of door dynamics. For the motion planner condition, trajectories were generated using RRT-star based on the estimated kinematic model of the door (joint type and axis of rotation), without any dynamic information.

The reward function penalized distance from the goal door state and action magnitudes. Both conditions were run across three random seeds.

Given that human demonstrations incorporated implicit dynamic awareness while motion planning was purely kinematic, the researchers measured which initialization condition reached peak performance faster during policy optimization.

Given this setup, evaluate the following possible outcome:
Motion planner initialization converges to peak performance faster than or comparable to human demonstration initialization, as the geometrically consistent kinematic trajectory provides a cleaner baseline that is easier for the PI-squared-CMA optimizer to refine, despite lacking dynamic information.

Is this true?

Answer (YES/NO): YES